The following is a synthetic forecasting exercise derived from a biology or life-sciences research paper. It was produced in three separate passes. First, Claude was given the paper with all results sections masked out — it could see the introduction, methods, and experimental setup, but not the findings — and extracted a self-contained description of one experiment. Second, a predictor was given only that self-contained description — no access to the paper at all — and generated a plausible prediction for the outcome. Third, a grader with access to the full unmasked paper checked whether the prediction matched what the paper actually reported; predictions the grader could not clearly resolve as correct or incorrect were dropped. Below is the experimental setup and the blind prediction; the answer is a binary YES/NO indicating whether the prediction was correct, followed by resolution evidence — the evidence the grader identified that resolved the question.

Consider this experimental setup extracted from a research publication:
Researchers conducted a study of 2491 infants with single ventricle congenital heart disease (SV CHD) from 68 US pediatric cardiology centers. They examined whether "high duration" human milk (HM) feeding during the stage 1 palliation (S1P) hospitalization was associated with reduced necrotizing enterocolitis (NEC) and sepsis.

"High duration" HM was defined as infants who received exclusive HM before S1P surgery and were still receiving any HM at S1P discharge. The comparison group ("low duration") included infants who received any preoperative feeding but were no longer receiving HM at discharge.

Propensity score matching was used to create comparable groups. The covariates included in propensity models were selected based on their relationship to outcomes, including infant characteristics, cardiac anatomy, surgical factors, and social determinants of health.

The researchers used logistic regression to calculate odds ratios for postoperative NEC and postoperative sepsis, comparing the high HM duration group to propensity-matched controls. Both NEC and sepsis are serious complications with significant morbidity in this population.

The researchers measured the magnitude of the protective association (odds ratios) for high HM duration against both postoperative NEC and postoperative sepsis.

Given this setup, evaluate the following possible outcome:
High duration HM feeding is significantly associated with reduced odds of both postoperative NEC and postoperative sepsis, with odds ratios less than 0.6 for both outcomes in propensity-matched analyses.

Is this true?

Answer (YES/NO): YES